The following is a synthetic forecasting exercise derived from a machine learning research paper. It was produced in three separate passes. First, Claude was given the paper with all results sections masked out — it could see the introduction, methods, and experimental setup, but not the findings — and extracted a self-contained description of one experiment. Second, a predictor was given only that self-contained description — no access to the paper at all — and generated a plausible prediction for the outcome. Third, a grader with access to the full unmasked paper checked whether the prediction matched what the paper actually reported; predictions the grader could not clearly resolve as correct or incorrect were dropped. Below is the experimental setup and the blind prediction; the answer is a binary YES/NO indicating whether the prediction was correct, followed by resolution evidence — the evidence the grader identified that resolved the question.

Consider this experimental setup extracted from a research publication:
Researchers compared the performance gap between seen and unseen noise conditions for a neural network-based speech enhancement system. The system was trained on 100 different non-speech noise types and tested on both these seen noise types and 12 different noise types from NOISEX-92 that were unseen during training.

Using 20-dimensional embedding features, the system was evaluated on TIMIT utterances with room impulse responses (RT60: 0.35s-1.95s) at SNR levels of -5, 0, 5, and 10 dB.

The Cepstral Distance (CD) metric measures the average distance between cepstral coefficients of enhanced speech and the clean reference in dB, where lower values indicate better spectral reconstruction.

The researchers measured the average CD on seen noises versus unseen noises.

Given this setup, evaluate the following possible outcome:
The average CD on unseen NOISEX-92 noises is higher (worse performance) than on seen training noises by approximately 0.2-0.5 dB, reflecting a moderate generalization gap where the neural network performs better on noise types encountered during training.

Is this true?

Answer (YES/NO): NO